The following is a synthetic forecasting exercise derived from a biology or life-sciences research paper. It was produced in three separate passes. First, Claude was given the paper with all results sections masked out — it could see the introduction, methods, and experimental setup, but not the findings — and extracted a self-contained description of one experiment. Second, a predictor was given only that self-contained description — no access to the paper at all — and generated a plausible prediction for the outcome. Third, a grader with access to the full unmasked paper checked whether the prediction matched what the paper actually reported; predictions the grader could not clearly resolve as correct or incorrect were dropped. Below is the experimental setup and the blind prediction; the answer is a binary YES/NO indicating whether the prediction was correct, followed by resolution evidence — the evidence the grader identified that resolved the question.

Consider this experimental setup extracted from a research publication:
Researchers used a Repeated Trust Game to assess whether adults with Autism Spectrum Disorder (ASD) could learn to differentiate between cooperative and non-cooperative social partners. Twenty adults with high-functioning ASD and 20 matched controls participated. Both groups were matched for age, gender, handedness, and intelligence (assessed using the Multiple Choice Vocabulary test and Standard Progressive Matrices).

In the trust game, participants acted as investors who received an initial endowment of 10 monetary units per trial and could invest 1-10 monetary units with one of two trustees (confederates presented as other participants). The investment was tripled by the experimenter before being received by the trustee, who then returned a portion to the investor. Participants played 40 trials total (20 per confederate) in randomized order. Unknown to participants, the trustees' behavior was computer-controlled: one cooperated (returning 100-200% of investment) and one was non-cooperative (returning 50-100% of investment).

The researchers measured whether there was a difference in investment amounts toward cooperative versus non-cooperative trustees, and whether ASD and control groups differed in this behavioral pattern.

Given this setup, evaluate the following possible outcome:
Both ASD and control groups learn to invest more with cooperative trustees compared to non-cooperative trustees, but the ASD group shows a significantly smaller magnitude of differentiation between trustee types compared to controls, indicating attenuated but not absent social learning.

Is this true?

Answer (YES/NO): NO